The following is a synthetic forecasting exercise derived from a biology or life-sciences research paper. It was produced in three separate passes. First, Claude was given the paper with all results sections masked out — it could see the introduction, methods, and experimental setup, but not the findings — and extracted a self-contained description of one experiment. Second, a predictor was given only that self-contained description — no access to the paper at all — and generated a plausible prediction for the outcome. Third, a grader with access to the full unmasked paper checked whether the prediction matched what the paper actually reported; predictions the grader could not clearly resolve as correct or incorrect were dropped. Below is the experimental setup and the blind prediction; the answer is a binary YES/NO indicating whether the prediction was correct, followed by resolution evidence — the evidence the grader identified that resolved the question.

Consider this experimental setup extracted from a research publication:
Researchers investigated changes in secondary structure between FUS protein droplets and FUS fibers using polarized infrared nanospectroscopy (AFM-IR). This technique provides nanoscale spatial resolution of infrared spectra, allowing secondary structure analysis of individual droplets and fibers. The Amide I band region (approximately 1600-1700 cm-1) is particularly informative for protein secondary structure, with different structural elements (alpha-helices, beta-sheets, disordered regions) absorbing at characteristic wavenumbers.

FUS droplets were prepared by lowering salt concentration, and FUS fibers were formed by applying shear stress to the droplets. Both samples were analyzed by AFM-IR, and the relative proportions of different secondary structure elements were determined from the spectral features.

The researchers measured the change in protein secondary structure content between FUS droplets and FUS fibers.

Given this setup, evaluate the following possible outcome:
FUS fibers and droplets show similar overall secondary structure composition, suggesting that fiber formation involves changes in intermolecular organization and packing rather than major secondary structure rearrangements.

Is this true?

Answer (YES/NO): NO